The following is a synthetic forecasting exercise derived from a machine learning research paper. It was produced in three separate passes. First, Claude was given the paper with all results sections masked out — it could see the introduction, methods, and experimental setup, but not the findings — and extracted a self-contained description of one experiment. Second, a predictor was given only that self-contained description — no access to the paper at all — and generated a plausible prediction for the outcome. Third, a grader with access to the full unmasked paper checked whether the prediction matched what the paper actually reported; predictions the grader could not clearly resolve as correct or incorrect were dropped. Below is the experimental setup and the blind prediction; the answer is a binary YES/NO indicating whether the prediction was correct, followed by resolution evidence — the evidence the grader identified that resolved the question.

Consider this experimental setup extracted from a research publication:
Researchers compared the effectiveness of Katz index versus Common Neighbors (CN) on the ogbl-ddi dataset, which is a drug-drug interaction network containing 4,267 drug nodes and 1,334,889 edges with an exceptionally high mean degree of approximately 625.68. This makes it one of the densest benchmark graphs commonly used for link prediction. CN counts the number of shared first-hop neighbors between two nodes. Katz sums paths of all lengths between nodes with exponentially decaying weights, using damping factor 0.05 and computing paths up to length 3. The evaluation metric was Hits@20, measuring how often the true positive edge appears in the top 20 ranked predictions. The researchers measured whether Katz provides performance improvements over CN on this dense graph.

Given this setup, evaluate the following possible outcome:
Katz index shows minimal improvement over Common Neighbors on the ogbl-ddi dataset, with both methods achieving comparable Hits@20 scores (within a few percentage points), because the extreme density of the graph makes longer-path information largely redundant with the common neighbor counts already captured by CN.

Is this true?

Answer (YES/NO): NO